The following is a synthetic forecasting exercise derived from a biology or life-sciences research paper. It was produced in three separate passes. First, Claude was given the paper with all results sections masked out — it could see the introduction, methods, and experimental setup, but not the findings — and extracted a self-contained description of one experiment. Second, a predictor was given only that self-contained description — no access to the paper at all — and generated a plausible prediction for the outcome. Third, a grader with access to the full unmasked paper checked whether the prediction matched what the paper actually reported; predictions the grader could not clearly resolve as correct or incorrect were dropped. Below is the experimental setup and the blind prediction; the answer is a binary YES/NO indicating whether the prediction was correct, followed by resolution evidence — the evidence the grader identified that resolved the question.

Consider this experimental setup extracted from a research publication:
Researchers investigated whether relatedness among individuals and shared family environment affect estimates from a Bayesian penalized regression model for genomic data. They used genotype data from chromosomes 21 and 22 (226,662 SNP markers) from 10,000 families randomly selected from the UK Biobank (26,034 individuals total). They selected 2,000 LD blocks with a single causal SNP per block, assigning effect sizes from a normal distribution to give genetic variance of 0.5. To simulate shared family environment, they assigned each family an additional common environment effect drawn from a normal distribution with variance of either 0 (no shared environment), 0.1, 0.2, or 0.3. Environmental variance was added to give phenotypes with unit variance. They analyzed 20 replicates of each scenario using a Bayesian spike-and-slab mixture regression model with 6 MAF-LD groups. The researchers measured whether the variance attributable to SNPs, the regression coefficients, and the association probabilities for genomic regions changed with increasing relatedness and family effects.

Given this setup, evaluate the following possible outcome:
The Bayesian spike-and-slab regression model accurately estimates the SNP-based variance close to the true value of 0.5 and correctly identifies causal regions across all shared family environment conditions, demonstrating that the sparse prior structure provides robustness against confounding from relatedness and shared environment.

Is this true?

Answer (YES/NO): YES